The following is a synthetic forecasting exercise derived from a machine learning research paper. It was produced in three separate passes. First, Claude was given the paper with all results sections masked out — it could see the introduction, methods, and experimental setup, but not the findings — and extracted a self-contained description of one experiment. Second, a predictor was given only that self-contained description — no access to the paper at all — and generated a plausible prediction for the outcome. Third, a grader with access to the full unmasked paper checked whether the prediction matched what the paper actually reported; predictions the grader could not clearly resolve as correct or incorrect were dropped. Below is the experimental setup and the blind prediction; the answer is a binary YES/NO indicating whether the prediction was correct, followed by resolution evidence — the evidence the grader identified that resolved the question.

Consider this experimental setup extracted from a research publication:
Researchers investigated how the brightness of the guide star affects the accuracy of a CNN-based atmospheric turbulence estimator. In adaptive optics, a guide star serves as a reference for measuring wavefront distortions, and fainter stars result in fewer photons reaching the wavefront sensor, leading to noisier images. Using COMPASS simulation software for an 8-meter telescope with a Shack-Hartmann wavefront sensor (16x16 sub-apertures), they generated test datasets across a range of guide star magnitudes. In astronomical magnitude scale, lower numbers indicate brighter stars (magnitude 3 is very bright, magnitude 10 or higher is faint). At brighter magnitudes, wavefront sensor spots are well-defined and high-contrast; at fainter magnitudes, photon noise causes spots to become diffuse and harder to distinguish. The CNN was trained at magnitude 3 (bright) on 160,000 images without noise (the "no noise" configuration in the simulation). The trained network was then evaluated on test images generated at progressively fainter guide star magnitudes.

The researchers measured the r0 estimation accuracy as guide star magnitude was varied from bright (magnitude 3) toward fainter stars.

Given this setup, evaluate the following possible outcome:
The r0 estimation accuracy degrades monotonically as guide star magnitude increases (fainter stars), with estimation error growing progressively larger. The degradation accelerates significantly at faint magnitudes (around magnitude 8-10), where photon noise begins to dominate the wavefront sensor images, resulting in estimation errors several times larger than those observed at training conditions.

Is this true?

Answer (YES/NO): NO